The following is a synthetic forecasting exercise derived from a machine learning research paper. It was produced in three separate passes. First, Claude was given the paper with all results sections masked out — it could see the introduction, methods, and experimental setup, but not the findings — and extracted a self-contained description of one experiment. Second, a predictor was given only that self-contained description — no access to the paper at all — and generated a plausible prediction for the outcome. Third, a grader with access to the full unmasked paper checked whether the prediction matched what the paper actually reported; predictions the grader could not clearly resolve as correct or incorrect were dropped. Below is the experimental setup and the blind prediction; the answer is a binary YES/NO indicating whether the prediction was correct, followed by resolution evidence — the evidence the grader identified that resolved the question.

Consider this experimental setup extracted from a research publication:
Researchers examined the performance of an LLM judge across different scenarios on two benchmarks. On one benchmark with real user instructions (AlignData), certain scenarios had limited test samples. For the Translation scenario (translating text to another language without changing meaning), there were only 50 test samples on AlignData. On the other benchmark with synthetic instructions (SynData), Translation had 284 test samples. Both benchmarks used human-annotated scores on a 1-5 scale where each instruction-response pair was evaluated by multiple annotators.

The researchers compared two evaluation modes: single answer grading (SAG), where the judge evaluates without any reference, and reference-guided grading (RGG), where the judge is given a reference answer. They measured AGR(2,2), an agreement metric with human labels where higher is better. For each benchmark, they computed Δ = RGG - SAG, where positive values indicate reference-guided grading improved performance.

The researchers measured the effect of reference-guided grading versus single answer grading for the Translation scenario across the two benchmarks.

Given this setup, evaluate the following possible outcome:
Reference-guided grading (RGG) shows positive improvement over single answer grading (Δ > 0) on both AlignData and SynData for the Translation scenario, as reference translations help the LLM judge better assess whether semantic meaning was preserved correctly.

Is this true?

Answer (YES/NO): NO